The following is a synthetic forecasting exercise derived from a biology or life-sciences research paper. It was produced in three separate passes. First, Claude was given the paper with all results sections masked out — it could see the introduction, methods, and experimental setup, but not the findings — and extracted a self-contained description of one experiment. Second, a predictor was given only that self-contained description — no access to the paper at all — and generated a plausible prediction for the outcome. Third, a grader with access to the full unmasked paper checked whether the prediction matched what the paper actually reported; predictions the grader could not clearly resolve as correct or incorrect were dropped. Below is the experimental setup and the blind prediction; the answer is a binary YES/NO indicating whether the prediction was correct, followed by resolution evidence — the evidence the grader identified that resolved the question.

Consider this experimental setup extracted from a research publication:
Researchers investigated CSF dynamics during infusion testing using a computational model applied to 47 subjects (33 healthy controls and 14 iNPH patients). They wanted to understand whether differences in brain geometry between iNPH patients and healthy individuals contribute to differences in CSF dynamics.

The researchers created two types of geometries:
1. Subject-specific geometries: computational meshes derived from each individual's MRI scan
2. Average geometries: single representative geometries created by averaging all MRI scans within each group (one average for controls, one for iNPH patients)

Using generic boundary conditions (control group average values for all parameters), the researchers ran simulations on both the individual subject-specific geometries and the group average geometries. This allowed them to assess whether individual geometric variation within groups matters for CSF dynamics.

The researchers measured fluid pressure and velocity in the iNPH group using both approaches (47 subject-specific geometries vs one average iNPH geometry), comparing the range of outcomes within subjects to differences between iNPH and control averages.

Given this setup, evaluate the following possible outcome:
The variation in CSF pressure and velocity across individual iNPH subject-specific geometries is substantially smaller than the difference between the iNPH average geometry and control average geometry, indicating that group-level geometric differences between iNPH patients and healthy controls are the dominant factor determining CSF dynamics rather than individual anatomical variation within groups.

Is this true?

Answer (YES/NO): NO